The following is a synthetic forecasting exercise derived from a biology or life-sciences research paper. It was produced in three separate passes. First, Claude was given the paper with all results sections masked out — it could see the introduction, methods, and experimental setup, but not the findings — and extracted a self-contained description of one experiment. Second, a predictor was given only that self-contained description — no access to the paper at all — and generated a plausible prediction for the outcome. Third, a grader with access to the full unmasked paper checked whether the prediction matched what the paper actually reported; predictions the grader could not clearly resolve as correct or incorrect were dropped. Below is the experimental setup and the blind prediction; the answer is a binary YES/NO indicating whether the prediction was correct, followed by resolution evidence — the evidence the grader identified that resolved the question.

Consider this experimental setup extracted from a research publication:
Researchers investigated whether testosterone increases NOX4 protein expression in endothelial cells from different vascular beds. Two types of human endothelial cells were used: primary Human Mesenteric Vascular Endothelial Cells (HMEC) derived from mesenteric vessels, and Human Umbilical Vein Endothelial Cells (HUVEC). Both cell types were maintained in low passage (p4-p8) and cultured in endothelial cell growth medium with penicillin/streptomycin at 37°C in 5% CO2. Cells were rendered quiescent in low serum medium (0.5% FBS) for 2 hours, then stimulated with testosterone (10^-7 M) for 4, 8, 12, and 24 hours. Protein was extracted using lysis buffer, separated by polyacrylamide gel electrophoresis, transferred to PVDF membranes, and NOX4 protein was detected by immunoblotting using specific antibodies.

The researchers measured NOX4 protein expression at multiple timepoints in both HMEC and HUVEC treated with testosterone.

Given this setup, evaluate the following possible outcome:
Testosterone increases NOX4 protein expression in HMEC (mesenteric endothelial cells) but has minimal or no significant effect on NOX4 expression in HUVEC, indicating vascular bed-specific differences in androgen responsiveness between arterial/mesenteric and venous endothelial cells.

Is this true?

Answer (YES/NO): NO